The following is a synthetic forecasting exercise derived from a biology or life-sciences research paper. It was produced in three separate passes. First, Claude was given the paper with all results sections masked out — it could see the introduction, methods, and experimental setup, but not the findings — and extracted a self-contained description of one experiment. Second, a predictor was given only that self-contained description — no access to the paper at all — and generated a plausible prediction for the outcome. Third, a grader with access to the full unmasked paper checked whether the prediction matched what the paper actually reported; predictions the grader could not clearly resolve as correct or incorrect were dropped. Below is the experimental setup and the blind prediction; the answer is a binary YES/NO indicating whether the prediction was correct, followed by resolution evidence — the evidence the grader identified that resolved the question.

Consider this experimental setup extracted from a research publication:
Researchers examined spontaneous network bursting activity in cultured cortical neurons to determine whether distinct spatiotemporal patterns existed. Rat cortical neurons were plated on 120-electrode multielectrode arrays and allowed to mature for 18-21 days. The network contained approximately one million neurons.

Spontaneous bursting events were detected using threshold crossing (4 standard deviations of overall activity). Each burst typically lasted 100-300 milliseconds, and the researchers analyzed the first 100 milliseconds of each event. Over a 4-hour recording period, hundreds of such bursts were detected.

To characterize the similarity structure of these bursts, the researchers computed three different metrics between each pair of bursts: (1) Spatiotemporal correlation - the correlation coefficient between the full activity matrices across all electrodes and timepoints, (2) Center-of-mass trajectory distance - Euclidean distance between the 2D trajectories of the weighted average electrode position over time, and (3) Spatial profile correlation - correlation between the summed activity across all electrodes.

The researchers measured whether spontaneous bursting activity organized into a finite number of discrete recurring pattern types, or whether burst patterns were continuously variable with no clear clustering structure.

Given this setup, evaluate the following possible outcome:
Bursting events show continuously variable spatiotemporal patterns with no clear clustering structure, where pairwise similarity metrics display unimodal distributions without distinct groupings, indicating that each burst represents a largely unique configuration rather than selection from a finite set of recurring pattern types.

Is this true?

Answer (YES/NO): NO